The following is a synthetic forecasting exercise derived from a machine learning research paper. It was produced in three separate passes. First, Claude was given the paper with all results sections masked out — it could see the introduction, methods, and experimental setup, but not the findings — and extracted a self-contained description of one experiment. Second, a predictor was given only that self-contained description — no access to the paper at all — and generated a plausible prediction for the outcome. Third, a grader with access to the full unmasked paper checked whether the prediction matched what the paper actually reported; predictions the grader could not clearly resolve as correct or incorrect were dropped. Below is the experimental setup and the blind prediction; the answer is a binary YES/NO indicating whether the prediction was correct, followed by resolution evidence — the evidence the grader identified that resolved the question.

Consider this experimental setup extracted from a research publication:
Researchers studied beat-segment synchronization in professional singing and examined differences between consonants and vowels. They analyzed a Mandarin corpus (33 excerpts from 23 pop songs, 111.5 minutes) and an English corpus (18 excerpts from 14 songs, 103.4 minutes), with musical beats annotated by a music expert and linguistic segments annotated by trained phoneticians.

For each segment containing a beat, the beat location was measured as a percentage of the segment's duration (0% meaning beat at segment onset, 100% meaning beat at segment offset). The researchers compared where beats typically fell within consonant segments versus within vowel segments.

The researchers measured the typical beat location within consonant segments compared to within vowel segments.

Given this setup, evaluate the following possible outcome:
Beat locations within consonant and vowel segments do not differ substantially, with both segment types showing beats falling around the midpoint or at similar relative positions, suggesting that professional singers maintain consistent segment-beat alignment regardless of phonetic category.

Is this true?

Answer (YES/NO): NO